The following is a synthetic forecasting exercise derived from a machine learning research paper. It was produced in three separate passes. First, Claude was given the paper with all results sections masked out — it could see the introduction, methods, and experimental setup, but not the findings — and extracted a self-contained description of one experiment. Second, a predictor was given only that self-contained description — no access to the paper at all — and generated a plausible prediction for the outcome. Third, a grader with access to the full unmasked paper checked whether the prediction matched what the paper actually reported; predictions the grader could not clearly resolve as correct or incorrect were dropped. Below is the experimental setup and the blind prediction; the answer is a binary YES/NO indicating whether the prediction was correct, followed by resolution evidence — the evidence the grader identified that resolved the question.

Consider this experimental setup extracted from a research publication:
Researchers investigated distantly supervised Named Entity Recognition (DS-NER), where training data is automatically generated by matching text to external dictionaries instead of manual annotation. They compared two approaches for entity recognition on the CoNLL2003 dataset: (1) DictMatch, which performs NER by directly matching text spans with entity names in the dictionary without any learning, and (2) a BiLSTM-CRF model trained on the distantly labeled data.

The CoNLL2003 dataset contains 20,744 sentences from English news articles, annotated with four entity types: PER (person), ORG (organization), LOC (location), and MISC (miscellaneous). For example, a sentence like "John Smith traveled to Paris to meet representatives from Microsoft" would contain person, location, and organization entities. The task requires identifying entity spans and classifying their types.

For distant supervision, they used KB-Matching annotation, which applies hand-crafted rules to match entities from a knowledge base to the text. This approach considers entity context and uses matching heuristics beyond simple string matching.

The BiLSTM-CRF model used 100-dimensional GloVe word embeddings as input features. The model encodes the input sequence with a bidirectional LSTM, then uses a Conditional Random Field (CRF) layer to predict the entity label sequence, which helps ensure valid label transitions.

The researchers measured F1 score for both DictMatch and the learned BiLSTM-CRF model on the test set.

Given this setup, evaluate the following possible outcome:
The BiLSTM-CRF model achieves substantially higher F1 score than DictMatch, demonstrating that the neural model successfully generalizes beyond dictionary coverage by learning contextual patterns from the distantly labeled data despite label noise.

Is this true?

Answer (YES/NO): NO